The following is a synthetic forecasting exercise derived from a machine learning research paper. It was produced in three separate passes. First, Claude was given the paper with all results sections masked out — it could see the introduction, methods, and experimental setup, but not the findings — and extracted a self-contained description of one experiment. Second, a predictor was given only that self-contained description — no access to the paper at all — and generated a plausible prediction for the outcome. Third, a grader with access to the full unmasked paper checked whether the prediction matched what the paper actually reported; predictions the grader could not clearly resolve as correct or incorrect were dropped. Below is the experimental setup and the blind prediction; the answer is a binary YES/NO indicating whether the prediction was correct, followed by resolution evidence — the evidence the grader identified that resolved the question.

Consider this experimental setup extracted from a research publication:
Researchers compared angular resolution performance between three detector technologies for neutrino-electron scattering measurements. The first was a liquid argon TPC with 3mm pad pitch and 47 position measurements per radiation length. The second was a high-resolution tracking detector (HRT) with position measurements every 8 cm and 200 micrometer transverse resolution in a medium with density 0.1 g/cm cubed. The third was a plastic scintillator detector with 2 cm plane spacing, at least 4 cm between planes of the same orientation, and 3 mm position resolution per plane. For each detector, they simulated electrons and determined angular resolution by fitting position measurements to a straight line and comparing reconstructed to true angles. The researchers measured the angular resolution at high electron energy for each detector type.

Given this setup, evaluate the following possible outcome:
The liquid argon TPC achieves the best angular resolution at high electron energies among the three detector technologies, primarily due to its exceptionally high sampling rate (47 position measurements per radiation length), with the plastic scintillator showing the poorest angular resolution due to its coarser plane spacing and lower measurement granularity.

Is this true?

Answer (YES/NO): NO